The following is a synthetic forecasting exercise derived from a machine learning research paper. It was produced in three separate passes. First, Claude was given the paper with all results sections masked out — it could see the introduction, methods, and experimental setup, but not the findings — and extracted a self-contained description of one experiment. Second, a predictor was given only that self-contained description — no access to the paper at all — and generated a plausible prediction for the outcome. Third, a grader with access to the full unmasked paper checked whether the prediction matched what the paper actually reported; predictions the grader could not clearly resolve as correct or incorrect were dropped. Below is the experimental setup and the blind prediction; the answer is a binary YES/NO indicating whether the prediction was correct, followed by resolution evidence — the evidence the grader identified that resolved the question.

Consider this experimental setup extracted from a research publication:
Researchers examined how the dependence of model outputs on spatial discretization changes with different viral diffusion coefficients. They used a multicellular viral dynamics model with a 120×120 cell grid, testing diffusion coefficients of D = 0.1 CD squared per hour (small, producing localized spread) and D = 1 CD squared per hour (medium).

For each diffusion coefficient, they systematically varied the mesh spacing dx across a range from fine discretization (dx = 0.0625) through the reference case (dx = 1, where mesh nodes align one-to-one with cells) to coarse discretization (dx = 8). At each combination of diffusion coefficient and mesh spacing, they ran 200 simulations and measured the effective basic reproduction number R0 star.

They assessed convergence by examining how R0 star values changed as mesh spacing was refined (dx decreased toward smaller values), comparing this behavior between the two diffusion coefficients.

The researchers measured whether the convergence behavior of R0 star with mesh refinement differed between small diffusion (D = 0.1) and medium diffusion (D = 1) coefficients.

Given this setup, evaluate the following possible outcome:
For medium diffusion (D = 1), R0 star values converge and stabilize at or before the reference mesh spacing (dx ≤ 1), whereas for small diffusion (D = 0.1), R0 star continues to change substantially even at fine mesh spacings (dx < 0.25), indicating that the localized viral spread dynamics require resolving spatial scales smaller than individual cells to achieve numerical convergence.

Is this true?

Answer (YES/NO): NO